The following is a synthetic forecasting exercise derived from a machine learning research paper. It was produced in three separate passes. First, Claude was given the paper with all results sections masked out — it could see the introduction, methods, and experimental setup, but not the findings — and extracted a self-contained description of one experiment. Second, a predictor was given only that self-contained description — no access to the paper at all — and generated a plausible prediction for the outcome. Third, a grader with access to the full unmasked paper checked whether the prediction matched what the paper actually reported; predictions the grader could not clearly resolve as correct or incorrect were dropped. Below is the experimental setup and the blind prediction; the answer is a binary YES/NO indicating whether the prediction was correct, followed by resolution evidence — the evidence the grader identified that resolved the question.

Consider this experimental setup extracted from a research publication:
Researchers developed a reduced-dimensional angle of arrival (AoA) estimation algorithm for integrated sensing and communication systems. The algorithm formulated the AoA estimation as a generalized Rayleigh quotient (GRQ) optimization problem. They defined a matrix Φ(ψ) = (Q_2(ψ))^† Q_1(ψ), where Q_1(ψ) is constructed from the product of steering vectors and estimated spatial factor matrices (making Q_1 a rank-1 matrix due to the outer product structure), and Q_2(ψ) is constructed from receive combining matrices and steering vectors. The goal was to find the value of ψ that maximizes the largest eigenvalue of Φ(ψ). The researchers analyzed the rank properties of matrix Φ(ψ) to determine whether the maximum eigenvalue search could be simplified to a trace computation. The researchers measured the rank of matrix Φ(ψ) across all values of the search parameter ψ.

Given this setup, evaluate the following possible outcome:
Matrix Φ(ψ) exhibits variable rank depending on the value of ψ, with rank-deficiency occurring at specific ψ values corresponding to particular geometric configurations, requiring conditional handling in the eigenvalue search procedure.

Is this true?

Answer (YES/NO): NO